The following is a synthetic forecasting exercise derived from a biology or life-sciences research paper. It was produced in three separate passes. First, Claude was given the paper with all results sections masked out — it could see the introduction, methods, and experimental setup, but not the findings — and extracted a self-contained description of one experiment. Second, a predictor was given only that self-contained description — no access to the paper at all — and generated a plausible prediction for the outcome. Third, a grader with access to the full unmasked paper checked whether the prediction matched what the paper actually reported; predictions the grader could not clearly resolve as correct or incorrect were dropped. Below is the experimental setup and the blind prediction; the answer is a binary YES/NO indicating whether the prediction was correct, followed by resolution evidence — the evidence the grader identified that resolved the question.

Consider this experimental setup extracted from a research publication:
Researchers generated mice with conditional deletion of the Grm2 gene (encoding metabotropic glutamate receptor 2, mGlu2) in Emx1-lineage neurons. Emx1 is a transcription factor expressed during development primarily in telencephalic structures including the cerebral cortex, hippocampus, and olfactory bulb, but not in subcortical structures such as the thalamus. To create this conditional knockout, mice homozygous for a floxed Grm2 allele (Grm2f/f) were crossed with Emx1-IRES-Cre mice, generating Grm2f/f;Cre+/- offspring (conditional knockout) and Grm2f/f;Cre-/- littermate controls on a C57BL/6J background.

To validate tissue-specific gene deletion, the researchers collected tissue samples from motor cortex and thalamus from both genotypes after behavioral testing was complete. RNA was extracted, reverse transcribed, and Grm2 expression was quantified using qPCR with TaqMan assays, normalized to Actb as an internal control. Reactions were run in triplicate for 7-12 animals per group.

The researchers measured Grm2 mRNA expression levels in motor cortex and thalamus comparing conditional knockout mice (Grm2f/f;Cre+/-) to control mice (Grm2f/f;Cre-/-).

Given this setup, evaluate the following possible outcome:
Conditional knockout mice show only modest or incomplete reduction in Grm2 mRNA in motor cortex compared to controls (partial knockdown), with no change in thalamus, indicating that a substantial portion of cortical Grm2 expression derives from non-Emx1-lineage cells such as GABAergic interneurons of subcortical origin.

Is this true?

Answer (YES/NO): NO